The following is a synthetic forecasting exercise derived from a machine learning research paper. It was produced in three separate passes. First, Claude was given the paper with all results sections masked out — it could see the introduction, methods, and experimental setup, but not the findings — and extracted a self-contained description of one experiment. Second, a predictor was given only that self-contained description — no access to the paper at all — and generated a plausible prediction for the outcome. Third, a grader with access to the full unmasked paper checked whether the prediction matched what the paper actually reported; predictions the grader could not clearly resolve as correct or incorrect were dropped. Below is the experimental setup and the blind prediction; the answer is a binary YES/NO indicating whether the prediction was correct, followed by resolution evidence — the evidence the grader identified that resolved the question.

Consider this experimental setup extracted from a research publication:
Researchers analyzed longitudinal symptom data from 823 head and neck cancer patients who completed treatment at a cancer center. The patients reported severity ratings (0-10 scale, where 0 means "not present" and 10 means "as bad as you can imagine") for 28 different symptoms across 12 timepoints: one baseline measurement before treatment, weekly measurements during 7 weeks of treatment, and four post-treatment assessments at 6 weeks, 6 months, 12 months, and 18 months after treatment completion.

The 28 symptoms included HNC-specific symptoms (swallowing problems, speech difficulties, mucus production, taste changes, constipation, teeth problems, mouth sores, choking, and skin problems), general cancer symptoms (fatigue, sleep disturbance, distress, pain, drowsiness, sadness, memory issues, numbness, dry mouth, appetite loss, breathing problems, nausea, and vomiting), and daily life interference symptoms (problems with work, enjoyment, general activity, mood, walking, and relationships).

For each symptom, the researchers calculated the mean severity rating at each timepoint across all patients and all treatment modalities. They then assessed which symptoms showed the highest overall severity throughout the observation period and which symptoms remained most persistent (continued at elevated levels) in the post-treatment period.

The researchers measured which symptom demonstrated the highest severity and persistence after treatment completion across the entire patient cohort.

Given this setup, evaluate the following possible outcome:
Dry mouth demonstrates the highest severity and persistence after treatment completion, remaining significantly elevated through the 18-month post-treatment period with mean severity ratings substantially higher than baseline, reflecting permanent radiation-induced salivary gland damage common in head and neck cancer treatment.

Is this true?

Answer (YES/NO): YES